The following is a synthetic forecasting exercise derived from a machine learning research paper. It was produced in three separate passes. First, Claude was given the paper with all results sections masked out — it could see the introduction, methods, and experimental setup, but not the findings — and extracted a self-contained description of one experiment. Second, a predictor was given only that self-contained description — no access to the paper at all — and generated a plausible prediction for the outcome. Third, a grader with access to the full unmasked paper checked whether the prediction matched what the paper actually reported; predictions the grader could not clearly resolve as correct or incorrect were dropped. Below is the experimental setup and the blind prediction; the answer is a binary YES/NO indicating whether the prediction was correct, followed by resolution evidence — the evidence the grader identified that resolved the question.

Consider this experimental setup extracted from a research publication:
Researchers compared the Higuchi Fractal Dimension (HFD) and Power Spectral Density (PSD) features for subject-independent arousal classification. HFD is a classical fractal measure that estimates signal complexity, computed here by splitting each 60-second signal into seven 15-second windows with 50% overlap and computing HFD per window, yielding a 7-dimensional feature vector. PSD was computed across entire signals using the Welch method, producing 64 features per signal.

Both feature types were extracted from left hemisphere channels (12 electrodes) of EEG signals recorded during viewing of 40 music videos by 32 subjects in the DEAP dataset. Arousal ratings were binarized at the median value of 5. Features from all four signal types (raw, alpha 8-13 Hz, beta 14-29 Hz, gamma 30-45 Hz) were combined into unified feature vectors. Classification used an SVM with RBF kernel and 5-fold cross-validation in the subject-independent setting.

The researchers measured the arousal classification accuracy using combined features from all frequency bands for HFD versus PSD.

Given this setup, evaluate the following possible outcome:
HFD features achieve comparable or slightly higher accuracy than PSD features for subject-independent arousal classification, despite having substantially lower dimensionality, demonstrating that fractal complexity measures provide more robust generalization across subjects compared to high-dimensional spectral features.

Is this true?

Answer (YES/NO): NO